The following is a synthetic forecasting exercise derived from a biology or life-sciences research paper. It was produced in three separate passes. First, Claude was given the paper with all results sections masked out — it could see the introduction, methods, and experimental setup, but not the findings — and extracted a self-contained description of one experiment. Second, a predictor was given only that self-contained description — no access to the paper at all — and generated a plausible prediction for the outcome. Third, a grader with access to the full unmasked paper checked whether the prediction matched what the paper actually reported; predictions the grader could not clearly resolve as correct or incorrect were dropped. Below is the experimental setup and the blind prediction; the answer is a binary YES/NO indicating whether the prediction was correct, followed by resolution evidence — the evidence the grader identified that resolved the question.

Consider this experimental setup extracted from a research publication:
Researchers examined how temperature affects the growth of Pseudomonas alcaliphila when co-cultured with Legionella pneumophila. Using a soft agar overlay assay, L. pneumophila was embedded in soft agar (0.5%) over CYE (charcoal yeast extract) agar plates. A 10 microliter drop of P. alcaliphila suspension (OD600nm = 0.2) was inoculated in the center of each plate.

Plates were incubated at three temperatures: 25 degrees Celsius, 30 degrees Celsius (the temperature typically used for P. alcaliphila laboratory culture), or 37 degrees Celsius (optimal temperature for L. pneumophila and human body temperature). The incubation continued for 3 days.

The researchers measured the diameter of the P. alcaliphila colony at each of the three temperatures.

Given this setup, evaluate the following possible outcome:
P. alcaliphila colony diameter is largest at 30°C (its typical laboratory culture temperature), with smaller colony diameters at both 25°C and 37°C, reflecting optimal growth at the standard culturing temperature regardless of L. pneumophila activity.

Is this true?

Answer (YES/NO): NO